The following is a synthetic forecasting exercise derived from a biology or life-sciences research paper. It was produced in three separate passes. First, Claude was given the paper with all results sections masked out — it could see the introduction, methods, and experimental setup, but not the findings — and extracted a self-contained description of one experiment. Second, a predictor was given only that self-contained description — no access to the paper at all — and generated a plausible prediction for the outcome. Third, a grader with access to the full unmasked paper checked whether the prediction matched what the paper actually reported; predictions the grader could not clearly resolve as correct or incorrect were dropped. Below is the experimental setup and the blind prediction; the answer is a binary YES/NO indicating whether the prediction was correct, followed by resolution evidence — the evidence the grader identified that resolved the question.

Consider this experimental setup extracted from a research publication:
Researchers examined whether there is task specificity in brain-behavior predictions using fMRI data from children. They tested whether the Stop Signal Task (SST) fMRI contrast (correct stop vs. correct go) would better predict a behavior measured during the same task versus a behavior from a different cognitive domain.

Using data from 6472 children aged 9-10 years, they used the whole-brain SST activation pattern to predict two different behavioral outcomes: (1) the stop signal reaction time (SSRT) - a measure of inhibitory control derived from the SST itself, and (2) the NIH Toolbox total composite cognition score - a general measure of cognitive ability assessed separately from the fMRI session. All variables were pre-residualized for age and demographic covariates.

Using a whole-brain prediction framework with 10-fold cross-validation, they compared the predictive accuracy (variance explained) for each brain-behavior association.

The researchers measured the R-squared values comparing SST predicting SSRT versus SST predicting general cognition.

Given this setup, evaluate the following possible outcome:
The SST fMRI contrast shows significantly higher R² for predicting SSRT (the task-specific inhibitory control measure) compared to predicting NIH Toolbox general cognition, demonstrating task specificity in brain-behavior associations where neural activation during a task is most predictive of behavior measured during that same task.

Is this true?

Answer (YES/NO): YES